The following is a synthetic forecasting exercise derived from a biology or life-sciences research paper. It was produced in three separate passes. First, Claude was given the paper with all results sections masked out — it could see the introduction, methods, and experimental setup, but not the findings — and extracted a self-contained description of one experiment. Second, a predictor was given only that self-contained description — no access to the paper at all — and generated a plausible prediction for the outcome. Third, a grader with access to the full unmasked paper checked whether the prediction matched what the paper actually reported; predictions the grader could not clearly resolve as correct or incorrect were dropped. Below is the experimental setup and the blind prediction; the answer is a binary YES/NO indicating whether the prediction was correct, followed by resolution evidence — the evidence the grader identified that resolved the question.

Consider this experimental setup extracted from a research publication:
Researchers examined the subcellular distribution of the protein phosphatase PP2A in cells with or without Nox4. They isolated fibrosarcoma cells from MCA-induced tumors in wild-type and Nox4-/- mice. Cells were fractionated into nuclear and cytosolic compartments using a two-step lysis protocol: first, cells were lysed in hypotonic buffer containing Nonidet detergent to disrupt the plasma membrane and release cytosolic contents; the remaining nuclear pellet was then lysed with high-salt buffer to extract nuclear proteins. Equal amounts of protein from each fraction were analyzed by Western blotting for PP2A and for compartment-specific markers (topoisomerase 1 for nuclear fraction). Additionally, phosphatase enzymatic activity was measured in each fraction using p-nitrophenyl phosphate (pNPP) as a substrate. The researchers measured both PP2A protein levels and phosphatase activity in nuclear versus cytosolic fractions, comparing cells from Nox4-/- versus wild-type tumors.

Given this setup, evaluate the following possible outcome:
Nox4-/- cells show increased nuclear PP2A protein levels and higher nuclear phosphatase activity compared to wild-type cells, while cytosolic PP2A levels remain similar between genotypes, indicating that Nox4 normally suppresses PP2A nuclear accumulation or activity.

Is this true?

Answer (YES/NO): NO